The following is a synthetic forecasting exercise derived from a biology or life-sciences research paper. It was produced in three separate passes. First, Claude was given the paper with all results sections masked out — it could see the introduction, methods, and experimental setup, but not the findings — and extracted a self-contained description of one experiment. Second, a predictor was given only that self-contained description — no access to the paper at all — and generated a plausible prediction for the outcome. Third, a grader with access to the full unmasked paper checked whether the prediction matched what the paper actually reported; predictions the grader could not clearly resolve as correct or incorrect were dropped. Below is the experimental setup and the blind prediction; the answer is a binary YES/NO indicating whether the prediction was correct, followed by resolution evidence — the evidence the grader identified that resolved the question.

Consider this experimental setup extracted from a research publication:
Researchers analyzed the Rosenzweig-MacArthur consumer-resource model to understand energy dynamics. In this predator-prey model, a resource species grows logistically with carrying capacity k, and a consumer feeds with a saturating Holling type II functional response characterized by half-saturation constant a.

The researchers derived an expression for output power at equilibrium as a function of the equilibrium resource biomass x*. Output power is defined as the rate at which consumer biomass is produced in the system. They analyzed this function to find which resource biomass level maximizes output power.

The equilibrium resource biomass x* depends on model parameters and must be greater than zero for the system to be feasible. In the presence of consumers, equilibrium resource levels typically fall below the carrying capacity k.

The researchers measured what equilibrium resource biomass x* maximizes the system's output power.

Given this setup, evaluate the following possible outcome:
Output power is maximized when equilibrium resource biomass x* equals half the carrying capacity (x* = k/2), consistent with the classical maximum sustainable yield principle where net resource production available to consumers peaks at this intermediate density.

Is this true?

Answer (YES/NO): YES